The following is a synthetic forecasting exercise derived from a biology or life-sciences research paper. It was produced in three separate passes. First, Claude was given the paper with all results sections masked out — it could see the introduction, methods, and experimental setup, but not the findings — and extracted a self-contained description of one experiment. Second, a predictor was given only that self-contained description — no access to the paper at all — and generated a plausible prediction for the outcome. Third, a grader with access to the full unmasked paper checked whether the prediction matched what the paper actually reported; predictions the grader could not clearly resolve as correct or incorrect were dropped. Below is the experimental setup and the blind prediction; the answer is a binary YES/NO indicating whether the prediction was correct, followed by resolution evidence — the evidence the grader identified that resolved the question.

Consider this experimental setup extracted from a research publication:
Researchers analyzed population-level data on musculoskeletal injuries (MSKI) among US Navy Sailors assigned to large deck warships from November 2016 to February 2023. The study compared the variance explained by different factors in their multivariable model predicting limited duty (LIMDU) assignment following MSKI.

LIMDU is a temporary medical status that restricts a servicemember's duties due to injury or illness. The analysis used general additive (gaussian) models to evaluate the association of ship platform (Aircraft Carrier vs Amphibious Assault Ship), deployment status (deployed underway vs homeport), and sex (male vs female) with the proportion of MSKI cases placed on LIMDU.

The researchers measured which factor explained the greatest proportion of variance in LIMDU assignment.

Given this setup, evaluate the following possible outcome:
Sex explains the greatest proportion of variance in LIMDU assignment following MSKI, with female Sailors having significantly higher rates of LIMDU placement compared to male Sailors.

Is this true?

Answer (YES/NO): NO